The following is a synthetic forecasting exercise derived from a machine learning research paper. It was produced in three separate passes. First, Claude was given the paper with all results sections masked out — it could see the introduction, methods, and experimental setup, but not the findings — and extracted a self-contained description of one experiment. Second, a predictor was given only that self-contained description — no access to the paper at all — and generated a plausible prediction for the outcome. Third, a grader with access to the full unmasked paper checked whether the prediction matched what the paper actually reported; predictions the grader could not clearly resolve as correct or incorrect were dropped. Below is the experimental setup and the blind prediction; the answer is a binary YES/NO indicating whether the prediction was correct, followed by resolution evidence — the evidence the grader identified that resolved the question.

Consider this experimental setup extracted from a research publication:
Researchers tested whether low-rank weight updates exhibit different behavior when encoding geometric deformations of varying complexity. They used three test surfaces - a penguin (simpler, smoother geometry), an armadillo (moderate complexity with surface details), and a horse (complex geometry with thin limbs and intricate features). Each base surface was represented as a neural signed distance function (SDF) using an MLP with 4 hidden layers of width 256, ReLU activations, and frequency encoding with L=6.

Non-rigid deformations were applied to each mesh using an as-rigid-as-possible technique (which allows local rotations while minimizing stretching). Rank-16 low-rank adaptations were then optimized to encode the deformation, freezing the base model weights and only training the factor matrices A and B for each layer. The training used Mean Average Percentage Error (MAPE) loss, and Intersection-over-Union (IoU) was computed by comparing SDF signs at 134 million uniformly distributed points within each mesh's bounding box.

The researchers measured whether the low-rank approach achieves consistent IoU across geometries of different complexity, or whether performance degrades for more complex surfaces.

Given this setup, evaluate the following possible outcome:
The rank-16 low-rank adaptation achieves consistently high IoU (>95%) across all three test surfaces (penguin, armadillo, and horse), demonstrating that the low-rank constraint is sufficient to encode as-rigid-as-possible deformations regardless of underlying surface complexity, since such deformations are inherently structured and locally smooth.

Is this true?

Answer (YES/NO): YES